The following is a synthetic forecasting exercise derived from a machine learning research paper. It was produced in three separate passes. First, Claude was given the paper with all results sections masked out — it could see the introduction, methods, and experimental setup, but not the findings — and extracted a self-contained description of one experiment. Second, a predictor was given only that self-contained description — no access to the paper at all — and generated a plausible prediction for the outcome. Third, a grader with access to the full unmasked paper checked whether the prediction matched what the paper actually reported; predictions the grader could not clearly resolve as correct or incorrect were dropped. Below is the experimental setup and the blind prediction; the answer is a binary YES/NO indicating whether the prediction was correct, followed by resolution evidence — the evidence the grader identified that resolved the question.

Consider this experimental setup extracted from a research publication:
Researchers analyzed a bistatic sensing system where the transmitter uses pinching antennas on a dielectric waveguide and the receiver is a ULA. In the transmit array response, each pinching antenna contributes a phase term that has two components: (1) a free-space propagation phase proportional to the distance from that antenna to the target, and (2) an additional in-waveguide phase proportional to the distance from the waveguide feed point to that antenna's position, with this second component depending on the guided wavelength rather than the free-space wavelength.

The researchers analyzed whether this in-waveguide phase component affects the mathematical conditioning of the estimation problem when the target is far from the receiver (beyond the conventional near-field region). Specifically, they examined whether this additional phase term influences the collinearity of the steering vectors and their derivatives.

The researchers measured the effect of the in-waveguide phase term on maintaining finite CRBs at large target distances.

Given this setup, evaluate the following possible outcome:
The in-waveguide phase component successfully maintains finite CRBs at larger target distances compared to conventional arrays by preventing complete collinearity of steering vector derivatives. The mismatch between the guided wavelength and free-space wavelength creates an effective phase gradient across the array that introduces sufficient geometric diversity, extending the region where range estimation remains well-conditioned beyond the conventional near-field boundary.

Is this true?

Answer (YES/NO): NO